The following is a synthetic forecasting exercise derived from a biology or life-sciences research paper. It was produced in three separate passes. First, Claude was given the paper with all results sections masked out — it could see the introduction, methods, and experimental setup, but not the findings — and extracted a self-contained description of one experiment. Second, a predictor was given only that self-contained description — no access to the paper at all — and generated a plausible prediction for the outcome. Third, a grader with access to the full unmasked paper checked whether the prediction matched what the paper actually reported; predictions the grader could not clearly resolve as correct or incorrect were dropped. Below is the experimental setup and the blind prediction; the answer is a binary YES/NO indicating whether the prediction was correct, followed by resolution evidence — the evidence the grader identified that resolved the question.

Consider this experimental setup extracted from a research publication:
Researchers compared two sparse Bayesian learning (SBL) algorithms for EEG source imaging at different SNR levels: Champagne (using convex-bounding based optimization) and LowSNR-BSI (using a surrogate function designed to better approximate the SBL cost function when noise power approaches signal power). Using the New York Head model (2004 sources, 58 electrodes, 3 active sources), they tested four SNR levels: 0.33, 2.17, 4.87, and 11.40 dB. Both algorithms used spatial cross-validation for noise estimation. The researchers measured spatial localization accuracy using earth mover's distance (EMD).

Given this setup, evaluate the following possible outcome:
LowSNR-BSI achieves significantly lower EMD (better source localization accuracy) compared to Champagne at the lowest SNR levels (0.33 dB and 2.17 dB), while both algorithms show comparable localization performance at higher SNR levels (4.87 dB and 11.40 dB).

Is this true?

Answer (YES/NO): NO